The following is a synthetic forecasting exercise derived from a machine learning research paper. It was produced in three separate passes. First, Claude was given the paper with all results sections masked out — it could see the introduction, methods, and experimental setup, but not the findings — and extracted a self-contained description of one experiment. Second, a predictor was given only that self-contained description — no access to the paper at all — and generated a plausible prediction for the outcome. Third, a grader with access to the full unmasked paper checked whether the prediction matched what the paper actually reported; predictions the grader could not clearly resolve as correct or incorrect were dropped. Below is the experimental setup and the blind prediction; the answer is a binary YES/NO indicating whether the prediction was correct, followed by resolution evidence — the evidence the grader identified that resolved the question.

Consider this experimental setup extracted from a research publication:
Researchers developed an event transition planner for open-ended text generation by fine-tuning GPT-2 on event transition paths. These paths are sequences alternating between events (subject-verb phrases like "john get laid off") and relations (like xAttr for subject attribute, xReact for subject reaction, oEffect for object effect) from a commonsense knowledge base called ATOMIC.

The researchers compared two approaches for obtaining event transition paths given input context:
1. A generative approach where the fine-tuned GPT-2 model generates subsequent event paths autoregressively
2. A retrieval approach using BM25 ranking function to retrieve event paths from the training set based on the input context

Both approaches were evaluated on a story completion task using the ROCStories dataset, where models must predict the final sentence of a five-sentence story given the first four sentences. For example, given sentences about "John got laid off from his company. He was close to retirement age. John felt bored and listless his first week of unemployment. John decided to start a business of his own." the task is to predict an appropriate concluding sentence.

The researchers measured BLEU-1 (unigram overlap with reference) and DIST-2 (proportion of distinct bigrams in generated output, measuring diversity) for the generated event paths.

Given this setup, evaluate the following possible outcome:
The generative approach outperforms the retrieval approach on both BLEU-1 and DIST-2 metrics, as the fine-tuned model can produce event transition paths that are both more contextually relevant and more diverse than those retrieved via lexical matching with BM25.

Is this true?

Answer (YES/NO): NO